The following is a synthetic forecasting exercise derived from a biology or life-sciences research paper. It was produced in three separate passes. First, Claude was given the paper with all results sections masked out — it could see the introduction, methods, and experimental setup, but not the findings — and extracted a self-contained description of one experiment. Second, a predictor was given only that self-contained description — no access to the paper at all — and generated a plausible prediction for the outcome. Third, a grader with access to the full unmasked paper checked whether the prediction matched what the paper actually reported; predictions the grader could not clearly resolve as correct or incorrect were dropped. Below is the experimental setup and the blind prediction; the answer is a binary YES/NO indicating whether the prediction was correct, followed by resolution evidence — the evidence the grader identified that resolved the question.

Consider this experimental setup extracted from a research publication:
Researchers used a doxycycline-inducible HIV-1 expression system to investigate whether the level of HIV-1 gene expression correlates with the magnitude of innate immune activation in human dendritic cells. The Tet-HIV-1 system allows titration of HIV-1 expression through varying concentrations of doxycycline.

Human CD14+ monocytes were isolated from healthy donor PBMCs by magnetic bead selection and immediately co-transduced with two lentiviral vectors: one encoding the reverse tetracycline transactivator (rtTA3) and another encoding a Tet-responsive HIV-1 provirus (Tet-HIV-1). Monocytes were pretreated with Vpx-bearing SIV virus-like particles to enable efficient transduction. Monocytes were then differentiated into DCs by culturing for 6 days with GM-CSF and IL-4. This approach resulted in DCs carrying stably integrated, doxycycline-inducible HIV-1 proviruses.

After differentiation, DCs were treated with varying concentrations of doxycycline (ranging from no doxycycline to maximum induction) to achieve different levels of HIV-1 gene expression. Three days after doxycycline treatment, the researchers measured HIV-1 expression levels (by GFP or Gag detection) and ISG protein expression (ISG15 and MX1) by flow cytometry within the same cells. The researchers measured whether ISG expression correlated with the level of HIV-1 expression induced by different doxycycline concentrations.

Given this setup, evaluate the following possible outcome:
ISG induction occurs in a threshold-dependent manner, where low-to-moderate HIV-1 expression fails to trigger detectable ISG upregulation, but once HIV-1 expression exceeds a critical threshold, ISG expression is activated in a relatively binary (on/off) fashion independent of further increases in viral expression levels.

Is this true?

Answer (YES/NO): NO